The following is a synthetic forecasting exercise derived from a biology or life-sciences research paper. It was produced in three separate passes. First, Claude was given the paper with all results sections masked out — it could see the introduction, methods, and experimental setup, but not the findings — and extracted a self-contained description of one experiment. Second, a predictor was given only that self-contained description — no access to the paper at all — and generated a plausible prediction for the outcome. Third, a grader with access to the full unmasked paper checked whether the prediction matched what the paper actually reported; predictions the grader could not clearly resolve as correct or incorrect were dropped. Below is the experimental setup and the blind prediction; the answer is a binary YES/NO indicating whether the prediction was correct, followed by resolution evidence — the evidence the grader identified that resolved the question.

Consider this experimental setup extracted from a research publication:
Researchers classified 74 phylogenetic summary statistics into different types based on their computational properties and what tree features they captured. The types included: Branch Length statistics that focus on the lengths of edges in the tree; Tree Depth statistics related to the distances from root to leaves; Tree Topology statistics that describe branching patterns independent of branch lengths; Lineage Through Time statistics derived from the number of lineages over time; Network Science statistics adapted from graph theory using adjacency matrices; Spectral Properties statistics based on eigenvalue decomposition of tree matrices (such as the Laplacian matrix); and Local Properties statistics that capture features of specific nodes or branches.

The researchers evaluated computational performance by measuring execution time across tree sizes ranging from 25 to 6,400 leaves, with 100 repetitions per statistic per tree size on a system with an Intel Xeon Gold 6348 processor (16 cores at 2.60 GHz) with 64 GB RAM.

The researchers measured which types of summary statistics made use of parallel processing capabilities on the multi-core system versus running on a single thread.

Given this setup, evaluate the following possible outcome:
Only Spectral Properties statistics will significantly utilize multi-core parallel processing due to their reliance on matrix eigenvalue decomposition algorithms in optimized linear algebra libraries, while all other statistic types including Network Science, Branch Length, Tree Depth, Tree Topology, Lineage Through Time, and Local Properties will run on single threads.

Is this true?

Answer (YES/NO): NO